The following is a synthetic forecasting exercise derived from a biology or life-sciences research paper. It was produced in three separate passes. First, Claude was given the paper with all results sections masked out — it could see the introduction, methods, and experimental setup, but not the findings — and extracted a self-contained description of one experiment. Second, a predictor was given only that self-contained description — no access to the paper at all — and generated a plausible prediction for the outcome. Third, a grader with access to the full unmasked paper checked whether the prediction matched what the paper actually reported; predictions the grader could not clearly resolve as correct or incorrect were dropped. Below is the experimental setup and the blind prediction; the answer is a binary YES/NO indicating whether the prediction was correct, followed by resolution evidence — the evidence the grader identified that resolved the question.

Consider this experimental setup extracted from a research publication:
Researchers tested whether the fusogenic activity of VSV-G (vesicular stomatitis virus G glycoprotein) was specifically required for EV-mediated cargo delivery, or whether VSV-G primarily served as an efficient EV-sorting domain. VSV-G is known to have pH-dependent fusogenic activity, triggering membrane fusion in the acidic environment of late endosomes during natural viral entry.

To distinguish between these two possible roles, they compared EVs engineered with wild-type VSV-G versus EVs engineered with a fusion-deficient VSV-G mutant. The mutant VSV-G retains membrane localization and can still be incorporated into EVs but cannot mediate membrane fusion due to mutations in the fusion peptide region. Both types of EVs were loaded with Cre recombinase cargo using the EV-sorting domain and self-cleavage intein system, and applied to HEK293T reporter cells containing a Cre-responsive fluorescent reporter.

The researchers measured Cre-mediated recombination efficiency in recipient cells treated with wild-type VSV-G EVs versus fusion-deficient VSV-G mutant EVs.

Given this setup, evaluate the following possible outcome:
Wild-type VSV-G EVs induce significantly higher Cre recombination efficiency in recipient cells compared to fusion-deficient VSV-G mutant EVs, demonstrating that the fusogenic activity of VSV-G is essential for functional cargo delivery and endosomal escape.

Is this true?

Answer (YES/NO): YES